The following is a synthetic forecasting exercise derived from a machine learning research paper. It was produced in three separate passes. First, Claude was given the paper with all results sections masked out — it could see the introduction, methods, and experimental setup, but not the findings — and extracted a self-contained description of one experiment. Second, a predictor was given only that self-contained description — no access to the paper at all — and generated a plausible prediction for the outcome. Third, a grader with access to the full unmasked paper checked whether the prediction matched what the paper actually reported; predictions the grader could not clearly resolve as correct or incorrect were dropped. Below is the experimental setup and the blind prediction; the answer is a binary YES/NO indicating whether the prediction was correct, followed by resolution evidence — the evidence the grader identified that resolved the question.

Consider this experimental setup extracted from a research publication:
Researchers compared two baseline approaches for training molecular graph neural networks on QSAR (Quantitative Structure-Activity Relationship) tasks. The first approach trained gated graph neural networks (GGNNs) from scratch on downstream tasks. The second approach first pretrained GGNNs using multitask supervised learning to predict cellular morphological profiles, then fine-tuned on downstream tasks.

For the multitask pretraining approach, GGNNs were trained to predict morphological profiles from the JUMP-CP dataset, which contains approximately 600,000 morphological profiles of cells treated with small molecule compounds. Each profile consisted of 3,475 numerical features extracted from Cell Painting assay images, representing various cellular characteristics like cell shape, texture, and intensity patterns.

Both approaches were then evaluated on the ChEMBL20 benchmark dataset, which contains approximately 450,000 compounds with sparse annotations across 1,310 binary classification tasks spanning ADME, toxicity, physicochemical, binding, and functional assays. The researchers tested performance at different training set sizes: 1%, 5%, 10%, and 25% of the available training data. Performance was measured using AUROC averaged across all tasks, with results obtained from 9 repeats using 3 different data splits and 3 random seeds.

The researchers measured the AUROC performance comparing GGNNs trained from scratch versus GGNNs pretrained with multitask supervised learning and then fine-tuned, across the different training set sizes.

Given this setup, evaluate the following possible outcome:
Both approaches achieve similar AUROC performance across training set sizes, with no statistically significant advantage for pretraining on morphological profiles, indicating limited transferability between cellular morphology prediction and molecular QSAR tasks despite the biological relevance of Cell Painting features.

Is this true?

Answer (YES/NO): YES